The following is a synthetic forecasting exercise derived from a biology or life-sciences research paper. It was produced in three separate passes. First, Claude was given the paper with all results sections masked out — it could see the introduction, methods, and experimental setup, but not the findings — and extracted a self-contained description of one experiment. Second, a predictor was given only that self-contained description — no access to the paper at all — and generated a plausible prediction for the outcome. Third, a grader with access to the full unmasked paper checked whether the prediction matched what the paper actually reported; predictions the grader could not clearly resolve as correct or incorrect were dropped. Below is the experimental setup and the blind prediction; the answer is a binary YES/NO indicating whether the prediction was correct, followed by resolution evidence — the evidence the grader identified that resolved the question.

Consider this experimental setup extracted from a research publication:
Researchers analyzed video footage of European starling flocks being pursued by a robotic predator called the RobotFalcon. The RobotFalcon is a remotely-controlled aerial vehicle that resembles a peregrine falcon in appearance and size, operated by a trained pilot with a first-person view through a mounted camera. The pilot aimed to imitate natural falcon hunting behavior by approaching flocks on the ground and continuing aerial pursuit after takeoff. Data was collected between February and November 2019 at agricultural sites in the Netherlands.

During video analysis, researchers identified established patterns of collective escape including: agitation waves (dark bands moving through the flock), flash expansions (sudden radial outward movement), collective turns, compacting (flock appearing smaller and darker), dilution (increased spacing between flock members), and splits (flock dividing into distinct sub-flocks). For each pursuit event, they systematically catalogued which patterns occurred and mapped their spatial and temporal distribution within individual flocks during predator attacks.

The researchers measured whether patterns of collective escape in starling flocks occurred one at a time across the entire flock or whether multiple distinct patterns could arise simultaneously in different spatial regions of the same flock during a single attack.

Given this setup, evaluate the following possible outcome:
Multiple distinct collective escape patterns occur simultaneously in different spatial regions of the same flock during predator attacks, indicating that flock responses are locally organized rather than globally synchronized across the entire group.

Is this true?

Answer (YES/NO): YES